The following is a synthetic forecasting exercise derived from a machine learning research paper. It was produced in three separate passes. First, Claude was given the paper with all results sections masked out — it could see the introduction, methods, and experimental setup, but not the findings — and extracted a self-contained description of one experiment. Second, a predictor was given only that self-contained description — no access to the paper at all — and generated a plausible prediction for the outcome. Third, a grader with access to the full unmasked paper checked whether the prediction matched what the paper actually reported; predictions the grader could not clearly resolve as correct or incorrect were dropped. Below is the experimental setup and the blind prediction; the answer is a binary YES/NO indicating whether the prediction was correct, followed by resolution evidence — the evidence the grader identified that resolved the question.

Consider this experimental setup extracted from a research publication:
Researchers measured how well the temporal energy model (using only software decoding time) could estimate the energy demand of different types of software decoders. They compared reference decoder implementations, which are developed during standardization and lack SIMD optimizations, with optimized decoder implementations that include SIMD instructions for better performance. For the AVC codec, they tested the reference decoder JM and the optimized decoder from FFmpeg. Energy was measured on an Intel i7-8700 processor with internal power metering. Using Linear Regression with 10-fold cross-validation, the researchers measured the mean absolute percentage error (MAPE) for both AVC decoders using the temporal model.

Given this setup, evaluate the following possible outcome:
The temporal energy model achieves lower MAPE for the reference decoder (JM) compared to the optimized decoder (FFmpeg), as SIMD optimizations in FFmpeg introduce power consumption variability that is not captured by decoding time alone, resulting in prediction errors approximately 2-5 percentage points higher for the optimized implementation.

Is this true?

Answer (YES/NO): YES